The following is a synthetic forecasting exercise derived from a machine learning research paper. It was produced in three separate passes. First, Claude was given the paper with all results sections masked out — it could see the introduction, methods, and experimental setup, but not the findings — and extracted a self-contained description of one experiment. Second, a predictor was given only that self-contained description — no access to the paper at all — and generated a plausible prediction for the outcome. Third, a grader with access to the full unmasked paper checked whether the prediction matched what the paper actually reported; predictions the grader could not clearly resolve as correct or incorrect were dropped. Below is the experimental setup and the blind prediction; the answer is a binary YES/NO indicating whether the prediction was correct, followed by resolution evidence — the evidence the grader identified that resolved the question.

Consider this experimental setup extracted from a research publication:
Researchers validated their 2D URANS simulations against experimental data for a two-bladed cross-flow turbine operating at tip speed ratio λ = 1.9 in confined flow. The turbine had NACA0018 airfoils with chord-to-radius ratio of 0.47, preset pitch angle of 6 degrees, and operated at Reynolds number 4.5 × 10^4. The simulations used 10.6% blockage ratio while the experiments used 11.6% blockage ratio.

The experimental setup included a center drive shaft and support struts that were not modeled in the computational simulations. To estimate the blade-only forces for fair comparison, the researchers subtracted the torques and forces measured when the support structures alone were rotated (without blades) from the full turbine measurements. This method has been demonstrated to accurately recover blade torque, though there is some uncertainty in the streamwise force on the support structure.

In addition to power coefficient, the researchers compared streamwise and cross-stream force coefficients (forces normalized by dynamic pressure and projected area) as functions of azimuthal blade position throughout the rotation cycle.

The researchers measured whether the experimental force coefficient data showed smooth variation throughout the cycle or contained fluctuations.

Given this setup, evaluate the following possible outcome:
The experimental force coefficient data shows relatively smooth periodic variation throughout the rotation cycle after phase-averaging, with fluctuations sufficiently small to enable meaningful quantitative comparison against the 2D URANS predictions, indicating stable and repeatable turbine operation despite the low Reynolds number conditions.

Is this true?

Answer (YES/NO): NO